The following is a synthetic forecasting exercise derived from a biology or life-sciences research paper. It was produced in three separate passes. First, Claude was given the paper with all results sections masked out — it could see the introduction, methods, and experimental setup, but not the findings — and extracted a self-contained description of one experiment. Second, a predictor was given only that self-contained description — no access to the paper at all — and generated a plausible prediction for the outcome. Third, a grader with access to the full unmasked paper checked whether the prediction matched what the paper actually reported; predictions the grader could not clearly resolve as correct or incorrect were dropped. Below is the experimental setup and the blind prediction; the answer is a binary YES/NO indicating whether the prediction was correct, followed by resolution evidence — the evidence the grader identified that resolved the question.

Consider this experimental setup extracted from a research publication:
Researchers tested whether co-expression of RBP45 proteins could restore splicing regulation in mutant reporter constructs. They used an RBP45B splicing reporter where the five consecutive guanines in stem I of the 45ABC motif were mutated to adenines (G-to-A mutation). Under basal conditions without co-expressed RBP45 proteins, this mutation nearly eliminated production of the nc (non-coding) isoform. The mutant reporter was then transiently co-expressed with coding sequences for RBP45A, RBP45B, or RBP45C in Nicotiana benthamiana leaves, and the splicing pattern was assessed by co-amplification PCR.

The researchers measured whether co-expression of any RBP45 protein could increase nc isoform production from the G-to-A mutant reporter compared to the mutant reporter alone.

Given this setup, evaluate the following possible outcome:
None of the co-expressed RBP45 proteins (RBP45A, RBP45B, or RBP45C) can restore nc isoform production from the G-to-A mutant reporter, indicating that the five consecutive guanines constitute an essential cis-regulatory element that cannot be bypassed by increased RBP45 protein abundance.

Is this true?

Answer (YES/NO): NO